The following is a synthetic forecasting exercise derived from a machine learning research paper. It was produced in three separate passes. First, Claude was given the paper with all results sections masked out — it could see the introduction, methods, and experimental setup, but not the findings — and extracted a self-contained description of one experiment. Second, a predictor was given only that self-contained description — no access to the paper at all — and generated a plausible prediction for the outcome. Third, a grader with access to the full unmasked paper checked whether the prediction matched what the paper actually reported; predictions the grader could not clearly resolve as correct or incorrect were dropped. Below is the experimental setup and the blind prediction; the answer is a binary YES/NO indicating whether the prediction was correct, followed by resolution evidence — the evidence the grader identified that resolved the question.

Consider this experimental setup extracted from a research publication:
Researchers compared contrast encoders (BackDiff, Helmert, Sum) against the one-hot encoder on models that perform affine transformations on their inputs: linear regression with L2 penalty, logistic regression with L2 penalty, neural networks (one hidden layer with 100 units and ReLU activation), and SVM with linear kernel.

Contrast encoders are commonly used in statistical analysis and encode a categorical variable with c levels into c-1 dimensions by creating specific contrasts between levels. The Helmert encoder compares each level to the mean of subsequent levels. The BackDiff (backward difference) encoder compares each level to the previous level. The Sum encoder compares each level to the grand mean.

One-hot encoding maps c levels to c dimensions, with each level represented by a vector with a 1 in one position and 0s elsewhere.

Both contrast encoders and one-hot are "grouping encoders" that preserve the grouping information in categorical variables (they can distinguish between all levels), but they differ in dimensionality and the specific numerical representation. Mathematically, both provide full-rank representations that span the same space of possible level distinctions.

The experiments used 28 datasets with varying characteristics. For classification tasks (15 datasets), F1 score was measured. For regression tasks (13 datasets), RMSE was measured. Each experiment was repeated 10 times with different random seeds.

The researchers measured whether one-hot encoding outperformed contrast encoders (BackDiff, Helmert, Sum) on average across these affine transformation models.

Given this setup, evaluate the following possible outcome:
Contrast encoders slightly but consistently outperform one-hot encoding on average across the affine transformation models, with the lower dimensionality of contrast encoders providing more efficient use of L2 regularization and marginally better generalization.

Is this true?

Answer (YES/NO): NO